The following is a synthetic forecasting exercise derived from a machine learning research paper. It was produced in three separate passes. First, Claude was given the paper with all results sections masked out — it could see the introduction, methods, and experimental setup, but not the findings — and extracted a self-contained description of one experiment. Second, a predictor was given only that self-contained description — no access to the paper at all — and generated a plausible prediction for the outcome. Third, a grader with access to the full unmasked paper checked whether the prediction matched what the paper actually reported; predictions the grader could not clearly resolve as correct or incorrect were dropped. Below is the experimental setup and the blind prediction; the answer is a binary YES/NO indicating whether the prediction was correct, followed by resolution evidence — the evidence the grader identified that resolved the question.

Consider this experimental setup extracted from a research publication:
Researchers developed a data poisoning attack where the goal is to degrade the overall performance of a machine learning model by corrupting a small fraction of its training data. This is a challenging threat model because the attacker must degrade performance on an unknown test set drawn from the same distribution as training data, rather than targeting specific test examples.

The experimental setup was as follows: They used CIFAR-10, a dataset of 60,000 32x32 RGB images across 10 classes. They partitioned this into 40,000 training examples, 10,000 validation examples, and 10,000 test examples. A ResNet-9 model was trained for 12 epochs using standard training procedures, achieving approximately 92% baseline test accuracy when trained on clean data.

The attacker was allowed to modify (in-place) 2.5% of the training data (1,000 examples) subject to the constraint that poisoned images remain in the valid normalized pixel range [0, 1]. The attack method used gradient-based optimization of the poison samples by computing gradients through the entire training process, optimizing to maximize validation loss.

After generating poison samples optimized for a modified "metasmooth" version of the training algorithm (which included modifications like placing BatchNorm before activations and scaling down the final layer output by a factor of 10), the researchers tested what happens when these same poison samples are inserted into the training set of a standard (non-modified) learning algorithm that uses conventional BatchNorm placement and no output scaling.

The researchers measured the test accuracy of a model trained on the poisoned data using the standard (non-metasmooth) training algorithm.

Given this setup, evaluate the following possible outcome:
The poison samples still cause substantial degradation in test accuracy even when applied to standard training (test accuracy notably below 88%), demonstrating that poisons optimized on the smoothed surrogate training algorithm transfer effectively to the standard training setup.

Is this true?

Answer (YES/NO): YES